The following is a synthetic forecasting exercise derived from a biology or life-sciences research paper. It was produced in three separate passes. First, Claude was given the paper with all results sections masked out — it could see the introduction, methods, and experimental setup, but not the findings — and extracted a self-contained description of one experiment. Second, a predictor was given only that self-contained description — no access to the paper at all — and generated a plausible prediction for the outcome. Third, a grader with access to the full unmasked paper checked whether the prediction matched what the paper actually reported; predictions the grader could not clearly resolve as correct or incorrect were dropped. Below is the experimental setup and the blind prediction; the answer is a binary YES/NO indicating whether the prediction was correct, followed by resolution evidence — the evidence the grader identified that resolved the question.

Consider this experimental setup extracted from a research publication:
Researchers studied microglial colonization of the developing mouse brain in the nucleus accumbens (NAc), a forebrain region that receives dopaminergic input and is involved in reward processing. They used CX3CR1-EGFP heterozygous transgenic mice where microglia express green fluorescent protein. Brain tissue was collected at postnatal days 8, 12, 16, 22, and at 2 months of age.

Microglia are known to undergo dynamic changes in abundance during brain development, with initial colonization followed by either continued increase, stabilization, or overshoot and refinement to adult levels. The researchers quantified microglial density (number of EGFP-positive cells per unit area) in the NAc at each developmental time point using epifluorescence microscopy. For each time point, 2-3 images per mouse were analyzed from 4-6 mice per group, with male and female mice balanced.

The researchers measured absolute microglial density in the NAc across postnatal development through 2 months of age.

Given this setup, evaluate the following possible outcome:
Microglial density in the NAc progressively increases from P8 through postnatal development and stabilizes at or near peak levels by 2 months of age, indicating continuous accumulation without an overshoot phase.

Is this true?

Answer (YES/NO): NO